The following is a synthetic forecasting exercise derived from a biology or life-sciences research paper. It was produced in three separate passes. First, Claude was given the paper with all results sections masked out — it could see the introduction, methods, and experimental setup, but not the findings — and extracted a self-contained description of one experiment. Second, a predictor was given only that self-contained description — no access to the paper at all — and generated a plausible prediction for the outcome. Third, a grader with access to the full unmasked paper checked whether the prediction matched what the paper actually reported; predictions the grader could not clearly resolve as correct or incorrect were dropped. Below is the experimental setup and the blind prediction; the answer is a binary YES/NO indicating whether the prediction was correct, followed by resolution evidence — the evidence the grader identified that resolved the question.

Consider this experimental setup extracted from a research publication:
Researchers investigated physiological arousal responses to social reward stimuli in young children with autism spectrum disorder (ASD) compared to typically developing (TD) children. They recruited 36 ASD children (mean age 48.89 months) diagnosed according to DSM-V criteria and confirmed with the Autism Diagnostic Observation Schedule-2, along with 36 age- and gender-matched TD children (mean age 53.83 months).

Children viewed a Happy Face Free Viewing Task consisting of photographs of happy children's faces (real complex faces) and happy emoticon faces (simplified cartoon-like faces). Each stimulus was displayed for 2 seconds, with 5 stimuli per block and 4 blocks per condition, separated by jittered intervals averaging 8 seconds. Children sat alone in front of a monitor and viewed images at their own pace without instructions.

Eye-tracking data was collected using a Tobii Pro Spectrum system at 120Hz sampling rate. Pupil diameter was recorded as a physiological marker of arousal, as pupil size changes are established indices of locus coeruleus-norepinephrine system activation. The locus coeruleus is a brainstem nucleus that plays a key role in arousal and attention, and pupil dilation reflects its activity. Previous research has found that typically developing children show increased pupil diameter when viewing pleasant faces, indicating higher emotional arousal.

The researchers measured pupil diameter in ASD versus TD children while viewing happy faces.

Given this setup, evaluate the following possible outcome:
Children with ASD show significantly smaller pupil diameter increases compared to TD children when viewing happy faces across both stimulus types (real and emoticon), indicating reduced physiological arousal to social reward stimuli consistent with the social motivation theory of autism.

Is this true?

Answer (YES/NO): NO